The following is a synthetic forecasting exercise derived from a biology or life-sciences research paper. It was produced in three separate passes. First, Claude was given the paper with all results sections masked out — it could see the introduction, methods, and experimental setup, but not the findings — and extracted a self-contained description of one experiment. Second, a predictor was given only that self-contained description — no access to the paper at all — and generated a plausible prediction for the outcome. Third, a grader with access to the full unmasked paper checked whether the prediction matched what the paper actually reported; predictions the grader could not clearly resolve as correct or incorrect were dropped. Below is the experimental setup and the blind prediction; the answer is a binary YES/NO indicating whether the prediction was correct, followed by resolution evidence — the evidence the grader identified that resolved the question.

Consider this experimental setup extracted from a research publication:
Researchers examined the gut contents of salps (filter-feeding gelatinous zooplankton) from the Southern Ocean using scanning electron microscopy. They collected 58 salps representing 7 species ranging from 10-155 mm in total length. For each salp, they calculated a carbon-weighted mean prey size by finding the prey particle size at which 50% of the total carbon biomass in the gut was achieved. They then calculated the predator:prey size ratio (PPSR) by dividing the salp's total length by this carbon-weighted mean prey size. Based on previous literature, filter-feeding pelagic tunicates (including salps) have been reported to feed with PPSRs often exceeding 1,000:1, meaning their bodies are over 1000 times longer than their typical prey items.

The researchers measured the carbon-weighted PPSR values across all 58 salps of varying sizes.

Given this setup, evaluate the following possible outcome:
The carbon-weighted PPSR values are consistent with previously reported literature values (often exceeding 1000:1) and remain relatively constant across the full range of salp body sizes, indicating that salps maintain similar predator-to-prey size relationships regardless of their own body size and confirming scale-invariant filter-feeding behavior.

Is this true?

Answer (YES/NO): NO